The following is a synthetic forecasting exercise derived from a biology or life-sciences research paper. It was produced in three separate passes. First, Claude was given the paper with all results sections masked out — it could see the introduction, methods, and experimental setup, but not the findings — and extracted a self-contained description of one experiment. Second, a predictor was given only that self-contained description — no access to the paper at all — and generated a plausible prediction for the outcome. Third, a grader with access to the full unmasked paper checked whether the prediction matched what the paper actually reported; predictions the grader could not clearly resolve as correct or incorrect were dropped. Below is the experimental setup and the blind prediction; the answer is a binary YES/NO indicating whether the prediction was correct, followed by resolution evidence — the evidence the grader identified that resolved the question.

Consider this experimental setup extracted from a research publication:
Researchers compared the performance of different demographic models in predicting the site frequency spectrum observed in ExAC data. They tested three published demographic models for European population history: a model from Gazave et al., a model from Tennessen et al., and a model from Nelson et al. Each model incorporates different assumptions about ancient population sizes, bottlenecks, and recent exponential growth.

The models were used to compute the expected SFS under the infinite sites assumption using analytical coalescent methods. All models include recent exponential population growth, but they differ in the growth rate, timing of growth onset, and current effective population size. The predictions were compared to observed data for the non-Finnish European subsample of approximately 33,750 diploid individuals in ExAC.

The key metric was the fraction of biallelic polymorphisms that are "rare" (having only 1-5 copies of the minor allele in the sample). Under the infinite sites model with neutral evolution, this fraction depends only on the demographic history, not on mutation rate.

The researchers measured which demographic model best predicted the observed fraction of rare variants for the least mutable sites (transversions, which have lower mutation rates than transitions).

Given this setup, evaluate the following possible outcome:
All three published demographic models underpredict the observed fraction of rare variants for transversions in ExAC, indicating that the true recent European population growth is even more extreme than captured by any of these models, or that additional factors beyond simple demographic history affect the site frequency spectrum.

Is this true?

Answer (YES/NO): NO